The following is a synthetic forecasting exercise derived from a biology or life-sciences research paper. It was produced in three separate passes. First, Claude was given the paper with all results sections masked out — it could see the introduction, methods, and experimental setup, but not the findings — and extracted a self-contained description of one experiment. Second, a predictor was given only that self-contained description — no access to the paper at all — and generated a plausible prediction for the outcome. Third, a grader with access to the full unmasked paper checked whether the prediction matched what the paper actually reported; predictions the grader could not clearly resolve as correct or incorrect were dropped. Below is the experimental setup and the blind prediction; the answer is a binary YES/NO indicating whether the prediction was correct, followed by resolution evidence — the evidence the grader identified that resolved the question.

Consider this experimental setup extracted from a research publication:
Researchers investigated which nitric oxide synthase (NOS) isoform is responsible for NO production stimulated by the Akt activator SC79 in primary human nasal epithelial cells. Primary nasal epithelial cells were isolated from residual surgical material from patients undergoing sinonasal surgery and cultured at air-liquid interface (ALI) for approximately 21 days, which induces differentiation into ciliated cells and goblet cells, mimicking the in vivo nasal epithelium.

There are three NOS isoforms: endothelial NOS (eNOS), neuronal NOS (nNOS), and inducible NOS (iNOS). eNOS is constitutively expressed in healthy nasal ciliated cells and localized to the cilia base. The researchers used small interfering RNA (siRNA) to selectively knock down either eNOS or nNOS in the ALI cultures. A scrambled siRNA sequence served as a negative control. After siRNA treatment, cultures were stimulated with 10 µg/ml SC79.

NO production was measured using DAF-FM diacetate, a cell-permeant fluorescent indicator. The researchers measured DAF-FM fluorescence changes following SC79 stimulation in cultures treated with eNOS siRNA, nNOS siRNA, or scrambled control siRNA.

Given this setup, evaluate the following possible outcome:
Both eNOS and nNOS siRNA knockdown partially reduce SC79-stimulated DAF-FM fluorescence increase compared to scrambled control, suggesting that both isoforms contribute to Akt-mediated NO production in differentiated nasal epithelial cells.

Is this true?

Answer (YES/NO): NO